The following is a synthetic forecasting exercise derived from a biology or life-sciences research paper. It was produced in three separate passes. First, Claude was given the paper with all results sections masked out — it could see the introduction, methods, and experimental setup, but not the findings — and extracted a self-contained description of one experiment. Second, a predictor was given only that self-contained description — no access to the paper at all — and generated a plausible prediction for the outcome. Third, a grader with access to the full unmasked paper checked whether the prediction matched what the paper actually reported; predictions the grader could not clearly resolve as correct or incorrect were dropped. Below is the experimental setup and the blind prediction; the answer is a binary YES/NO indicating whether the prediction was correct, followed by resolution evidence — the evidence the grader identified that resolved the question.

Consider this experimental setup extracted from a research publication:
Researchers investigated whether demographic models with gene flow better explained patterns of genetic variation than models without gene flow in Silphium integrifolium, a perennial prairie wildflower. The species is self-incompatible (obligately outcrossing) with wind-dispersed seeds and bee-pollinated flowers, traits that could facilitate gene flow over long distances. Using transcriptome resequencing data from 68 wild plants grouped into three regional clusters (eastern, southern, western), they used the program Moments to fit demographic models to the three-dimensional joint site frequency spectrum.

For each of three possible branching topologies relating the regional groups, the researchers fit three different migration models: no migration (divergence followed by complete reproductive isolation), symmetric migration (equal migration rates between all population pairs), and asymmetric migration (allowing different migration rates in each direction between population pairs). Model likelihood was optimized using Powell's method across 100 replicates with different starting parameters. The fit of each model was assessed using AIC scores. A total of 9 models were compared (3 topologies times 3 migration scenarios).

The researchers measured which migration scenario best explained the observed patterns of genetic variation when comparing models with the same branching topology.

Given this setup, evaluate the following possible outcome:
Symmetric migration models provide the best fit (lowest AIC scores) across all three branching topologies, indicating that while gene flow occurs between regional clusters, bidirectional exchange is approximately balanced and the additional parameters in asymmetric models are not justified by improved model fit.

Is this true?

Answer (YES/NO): YES